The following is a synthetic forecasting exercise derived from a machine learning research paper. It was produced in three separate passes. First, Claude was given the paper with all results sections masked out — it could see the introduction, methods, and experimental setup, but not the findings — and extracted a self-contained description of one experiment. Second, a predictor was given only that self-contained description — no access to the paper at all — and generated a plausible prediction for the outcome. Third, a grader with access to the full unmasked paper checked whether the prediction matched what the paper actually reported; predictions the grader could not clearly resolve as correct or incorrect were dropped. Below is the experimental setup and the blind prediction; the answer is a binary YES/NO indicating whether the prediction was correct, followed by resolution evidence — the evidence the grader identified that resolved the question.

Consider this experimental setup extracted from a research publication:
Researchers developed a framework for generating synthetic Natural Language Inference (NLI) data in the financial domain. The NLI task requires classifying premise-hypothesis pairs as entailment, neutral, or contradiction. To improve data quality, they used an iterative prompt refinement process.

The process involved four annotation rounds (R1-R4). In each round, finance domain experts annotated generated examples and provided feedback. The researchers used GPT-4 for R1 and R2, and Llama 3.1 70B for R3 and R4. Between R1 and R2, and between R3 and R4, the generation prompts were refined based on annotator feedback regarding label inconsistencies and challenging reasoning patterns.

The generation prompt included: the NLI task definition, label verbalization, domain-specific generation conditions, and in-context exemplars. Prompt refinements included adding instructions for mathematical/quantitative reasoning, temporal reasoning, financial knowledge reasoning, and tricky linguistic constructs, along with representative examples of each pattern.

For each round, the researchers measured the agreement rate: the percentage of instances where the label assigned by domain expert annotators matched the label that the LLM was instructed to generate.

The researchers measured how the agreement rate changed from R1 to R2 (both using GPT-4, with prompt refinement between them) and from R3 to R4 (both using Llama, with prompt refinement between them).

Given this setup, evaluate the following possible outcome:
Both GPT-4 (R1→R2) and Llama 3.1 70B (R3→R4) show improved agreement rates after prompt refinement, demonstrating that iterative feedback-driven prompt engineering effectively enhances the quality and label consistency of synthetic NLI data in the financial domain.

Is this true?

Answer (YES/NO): YES